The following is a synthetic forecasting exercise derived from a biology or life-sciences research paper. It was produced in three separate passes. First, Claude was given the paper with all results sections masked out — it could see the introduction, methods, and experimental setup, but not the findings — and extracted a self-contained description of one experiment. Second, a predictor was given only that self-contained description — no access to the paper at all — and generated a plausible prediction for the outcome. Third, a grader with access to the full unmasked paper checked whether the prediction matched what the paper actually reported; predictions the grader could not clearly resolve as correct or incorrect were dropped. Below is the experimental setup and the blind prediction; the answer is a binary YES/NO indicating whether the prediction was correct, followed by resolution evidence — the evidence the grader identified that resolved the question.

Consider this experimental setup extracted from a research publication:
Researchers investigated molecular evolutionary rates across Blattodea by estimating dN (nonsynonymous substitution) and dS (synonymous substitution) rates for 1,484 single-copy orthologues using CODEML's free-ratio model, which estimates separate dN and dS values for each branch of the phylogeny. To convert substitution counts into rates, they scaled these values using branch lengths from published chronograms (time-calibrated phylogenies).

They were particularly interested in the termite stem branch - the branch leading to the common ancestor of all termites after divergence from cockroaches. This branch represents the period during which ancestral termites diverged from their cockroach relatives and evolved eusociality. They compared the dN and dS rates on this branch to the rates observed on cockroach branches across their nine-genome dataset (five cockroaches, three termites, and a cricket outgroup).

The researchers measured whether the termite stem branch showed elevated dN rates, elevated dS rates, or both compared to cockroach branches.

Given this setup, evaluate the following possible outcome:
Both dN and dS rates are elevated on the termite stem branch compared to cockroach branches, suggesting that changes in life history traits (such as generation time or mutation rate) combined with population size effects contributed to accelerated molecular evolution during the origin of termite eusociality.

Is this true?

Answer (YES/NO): NO